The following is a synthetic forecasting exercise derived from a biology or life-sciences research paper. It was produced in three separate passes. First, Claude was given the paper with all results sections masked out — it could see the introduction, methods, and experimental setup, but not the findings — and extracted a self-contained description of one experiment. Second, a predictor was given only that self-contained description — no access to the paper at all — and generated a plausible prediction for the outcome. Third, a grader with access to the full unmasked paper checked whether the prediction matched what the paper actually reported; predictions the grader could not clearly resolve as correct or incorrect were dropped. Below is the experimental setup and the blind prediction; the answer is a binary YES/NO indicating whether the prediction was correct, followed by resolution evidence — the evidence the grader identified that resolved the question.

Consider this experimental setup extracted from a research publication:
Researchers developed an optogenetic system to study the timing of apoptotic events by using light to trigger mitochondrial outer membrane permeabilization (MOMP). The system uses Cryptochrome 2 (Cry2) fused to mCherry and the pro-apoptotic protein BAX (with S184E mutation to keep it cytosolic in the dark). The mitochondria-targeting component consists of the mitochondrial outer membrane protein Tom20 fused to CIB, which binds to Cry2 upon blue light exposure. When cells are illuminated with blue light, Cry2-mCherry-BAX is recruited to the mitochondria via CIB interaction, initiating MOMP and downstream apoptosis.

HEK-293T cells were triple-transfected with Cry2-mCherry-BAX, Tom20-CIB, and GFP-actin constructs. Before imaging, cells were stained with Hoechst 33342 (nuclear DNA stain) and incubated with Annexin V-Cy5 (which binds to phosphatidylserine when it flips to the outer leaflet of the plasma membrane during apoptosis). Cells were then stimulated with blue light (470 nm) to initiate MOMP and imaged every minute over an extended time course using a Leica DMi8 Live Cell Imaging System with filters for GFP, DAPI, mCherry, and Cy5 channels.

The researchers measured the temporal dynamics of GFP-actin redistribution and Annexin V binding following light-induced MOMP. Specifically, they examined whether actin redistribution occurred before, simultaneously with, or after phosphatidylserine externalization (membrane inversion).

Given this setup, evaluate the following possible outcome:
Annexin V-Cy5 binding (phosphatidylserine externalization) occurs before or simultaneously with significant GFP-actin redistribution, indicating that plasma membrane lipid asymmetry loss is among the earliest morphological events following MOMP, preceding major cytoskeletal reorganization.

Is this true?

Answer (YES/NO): NO